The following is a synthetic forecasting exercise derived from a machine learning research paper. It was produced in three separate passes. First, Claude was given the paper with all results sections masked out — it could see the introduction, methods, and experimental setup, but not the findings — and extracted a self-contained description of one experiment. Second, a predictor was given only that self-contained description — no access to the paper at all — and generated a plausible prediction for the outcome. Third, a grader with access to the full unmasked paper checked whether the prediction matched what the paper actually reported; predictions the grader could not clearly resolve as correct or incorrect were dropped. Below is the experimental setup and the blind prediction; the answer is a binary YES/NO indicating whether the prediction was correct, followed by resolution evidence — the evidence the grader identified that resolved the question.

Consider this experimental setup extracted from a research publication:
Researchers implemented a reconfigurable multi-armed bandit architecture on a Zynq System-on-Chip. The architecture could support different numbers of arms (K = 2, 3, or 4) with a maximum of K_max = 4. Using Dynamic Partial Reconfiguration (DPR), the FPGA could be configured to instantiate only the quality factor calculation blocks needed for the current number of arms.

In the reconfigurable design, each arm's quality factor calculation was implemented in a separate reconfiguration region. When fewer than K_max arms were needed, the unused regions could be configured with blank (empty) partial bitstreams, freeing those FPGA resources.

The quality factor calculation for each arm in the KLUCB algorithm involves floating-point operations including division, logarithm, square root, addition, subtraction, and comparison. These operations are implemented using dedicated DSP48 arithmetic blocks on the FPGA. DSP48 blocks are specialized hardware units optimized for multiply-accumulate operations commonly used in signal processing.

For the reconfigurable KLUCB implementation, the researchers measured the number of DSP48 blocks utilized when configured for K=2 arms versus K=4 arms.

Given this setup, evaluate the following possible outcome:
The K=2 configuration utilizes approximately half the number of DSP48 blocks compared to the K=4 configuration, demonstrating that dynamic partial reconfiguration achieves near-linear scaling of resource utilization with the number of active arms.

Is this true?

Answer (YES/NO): YES